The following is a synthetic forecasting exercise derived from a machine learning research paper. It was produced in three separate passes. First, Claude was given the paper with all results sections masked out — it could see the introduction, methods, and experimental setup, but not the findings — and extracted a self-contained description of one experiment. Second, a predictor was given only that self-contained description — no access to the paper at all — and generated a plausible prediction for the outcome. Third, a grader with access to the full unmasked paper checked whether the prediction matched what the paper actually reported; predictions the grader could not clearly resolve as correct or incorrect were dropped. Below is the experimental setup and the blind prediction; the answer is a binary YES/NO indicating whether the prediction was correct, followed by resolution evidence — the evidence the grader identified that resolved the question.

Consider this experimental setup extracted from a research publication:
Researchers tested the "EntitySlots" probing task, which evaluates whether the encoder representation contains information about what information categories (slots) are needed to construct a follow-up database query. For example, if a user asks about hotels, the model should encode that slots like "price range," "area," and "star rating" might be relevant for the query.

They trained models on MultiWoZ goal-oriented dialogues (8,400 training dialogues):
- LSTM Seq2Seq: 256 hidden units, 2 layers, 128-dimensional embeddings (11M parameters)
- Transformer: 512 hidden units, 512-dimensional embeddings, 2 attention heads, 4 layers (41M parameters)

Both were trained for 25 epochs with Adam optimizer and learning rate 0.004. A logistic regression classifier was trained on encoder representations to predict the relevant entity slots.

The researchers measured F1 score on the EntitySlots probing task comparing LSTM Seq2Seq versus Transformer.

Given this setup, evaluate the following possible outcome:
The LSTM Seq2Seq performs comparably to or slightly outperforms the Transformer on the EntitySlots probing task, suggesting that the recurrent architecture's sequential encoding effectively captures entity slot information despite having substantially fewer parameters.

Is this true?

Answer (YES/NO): NO